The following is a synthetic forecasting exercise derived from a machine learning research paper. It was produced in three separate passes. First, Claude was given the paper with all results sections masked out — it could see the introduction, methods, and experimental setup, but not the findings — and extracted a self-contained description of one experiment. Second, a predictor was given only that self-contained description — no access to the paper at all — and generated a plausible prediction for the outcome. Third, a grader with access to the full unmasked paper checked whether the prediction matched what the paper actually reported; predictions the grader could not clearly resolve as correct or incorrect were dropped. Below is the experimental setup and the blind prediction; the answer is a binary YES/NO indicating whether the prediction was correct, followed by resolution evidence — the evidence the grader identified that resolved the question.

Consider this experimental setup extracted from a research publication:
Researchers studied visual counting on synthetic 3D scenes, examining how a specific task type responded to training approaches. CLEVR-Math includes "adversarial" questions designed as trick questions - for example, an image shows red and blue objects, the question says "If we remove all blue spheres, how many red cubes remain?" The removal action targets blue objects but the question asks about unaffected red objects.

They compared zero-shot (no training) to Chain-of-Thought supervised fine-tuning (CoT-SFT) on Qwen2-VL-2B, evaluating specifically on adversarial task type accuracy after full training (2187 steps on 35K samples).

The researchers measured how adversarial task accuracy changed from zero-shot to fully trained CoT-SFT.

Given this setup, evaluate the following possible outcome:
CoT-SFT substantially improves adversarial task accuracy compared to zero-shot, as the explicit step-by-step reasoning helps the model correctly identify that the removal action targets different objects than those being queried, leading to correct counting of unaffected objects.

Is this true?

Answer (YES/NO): NO